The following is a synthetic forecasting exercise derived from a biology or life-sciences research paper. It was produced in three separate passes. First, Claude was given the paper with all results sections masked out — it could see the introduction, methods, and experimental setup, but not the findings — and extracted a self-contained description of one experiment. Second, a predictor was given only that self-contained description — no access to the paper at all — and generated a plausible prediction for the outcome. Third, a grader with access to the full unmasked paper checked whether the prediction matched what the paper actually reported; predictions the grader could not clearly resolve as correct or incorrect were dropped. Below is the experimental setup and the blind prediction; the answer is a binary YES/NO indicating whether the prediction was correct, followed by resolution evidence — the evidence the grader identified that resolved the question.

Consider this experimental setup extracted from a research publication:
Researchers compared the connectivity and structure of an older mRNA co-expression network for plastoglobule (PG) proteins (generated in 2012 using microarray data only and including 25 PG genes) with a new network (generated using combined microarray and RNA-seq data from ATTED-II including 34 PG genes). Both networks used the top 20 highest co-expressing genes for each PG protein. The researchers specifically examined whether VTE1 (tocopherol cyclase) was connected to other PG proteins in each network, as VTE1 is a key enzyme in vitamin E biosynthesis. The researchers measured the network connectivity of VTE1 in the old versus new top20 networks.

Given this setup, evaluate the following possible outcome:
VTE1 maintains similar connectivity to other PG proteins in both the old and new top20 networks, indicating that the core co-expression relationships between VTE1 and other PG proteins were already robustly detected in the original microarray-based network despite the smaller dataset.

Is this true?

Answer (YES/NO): NO